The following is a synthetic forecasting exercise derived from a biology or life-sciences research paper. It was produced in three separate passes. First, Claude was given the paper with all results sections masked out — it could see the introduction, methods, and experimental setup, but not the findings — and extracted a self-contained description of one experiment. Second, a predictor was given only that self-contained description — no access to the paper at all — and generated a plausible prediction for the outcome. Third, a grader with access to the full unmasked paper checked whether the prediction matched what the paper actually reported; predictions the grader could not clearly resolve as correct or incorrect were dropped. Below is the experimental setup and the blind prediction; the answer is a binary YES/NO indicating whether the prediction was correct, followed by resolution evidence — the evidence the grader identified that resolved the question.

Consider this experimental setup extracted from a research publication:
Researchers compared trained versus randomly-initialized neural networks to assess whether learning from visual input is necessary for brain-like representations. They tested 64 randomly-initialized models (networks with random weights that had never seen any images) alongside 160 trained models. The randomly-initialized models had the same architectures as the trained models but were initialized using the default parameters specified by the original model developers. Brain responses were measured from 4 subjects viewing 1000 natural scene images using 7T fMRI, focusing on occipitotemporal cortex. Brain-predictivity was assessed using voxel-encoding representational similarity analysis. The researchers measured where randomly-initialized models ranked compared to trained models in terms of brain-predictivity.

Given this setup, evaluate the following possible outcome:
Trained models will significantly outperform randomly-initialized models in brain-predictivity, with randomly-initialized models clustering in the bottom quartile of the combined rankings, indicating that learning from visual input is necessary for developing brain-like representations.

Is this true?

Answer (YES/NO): NO